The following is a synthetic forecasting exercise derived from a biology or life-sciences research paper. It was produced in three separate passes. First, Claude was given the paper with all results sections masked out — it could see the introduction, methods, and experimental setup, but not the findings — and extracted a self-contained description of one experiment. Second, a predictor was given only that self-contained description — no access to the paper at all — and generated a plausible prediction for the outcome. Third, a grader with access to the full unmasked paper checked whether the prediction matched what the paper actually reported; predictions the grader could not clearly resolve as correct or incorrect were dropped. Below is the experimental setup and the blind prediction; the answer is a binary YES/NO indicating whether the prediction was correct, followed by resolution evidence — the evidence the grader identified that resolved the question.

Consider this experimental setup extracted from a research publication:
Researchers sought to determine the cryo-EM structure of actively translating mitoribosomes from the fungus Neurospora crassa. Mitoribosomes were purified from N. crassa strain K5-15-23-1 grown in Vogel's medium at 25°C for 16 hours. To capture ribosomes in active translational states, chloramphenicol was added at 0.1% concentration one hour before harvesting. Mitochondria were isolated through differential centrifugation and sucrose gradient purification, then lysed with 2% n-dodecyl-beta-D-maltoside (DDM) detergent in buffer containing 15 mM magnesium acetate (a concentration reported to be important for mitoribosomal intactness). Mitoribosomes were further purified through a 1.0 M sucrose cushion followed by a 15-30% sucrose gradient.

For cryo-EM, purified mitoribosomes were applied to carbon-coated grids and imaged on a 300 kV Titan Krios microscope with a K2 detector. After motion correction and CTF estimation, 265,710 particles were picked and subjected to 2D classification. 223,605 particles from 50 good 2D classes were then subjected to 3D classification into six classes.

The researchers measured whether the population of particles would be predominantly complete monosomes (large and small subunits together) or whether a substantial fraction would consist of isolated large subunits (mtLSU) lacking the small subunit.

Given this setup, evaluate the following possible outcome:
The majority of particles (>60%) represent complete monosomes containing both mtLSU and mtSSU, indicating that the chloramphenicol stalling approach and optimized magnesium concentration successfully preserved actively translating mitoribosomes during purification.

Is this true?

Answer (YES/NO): NO